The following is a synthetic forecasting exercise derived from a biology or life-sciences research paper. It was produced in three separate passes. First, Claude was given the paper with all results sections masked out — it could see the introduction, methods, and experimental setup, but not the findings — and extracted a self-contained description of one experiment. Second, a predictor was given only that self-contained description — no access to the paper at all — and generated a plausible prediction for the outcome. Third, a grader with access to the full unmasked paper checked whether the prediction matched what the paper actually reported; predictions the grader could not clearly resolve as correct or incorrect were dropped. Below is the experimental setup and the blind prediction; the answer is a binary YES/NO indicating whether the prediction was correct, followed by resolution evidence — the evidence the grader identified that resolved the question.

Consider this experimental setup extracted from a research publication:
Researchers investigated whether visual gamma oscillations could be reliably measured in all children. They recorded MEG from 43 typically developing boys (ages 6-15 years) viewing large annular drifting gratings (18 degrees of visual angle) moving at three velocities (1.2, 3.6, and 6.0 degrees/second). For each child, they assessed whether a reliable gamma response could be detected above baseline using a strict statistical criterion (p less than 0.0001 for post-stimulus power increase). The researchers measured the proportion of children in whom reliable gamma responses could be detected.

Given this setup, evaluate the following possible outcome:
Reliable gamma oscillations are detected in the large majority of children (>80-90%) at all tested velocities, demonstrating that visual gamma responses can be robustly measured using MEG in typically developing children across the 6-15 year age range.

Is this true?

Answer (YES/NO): NO